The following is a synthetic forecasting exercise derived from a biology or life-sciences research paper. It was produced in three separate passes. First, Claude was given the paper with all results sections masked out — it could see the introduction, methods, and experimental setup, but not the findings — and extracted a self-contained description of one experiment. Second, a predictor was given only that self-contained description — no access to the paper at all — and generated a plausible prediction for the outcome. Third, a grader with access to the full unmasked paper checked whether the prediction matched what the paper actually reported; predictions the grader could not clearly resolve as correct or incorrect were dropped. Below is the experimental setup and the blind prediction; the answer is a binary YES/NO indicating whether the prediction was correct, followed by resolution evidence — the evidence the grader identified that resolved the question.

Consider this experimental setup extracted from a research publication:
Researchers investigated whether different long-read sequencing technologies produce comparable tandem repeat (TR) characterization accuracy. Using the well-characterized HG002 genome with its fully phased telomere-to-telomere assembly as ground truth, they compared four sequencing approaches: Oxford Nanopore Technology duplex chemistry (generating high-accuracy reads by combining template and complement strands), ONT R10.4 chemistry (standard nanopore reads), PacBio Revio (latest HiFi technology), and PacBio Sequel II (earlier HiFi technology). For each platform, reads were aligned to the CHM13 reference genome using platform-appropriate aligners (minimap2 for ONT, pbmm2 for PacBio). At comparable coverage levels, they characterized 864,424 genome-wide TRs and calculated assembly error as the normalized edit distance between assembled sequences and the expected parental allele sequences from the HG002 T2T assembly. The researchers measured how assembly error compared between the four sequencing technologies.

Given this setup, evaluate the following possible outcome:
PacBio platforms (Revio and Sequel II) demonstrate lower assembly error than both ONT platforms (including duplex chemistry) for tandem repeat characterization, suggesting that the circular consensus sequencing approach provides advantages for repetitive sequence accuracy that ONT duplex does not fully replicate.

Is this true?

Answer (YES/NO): YES